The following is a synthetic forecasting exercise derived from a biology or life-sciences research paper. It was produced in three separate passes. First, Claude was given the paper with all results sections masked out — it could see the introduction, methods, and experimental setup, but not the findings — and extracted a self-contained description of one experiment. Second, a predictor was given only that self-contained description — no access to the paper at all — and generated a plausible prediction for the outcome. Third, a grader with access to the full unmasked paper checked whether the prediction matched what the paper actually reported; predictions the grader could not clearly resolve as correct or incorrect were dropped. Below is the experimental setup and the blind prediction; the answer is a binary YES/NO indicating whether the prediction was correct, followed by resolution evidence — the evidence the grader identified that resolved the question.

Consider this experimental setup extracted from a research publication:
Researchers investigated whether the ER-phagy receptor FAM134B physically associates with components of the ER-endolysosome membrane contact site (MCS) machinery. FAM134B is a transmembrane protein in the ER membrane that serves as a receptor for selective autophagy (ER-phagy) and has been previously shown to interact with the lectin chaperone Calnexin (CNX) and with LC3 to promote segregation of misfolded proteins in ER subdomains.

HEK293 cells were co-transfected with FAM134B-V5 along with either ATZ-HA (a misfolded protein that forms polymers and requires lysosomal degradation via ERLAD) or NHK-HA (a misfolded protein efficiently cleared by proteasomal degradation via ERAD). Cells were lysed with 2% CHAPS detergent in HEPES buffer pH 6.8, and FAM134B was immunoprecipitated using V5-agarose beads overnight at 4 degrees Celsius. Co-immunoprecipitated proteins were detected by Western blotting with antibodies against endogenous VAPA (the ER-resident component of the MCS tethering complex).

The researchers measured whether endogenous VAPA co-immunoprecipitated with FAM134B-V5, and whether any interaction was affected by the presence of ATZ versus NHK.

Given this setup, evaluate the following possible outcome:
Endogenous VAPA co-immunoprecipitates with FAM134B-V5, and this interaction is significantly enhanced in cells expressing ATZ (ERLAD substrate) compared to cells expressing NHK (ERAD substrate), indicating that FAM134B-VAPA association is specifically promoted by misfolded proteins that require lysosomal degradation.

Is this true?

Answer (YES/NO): YES